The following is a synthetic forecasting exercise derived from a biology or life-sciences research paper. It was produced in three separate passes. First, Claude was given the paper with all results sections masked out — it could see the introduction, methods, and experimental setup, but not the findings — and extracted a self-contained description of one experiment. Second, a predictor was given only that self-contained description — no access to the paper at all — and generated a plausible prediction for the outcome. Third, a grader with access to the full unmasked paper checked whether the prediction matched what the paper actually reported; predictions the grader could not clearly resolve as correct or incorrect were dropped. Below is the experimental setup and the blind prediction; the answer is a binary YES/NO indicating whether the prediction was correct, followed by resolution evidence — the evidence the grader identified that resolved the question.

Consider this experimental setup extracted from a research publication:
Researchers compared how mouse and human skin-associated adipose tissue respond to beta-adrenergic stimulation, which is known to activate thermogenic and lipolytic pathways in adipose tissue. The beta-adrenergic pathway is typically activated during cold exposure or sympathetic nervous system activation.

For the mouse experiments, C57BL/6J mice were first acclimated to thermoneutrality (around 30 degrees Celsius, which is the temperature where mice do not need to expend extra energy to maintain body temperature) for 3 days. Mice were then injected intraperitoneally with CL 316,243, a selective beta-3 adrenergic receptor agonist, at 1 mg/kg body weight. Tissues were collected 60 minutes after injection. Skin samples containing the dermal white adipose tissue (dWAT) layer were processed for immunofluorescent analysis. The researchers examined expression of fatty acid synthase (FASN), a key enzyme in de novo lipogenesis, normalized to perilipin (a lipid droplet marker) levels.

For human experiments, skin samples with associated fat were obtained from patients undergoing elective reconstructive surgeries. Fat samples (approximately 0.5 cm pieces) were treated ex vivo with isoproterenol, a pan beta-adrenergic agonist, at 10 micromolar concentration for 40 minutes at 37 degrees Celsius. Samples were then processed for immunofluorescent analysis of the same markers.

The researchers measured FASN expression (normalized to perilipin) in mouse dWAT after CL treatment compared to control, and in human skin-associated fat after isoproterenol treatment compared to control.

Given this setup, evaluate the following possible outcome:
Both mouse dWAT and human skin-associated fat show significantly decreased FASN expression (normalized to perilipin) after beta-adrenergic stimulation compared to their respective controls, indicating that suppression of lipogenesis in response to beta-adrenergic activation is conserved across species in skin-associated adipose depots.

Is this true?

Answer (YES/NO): NO